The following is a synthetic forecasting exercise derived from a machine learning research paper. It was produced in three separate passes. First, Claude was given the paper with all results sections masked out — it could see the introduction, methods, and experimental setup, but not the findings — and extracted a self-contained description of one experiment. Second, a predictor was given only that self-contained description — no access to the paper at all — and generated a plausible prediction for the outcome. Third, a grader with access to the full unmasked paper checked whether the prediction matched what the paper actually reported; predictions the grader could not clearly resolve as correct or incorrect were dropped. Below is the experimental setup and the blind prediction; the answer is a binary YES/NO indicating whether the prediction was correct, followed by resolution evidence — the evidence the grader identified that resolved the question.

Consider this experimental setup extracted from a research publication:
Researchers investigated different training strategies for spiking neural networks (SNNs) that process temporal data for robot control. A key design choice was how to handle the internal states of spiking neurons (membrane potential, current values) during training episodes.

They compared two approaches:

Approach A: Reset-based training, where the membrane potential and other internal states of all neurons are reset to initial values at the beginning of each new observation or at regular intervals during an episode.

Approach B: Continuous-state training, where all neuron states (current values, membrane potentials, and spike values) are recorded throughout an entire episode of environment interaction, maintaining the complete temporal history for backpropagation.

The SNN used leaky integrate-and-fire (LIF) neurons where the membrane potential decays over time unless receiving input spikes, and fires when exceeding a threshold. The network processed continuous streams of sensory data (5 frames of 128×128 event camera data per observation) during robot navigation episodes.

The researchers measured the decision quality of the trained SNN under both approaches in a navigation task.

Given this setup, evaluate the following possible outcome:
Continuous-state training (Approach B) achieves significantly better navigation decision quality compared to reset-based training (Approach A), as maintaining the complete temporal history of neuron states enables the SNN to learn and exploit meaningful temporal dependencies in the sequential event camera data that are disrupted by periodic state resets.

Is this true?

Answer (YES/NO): YES